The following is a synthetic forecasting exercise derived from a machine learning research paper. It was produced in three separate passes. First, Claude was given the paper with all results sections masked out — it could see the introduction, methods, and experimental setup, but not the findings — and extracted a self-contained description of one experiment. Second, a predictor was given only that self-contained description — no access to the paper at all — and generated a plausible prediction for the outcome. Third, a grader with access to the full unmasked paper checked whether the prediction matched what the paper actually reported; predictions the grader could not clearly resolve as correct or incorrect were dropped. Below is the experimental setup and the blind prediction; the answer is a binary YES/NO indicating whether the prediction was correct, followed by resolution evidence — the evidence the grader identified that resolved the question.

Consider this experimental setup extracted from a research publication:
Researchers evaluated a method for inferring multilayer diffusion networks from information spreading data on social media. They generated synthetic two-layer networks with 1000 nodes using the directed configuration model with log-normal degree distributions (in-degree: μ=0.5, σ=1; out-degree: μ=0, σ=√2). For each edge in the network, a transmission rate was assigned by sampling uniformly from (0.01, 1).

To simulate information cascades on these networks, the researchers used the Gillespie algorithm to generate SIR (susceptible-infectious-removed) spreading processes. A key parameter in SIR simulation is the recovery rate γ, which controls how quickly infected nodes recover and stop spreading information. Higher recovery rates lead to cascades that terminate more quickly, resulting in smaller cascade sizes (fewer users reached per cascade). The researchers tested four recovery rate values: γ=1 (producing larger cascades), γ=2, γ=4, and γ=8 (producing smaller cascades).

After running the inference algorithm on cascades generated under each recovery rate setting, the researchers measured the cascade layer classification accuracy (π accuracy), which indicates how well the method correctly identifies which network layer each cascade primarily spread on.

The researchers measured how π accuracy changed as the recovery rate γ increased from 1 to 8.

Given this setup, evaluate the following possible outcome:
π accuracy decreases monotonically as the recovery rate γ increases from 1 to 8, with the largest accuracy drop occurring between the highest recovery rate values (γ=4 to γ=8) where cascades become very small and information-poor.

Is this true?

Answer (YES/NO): NO